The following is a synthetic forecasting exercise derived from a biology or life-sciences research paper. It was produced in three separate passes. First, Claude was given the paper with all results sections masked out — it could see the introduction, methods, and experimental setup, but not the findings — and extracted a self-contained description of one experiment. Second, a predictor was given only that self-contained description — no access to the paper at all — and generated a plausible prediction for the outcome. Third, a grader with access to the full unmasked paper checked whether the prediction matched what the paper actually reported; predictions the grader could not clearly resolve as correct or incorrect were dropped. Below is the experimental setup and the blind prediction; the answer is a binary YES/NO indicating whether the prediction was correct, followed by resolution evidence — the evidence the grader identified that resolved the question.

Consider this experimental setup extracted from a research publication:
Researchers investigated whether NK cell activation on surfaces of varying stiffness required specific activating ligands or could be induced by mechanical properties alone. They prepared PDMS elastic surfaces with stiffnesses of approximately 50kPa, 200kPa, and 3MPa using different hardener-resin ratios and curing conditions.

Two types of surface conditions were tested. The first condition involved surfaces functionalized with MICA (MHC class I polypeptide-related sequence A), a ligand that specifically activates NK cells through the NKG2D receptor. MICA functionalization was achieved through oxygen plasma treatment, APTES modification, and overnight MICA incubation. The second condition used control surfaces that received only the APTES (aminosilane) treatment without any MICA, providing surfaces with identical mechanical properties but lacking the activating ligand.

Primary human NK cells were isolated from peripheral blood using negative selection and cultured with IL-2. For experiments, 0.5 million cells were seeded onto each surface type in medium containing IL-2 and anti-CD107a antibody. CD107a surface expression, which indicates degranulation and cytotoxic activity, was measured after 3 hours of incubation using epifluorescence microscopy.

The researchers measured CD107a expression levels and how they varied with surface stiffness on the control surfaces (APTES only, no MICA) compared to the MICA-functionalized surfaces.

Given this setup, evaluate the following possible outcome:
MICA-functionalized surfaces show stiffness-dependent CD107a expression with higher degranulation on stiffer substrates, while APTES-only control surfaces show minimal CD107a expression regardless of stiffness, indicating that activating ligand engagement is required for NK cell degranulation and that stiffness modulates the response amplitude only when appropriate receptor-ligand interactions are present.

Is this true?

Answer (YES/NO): NO